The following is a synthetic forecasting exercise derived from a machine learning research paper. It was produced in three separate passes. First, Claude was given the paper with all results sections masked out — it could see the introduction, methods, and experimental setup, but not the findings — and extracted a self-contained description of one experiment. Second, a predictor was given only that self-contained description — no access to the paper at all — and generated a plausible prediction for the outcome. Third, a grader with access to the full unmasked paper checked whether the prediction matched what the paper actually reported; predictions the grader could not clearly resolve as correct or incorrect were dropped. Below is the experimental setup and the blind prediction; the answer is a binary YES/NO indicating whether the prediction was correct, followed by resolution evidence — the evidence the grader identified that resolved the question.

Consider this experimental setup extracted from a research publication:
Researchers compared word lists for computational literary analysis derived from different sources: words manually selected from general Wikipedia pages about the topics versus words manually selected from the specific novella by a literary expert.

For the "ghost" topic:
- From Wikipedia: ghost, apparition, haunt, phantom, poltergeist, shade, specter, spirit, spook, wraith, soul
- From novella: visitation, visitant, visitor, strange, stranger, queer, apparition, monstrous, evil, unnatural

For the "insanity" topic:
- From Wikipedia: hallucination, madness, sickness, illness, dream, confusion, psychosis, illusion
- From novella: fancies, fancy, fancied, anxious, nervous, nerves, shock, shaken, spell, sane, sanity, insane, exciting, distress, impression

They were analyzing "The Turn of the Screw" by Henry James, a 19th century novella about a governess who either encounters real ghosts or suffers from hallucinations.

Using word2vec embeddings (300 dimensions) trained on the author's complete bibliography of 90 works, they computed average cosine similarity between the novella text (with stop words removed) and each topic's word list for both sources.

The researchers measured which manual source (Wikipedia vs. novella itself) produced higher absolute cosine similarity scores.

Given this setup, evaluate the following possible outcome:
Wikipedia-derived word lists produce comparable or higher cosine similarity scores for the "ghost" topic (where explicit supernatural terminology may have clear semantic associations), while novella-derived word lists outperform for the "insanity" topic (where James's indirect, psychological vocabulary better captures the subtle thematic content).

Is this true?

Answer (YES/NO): NO